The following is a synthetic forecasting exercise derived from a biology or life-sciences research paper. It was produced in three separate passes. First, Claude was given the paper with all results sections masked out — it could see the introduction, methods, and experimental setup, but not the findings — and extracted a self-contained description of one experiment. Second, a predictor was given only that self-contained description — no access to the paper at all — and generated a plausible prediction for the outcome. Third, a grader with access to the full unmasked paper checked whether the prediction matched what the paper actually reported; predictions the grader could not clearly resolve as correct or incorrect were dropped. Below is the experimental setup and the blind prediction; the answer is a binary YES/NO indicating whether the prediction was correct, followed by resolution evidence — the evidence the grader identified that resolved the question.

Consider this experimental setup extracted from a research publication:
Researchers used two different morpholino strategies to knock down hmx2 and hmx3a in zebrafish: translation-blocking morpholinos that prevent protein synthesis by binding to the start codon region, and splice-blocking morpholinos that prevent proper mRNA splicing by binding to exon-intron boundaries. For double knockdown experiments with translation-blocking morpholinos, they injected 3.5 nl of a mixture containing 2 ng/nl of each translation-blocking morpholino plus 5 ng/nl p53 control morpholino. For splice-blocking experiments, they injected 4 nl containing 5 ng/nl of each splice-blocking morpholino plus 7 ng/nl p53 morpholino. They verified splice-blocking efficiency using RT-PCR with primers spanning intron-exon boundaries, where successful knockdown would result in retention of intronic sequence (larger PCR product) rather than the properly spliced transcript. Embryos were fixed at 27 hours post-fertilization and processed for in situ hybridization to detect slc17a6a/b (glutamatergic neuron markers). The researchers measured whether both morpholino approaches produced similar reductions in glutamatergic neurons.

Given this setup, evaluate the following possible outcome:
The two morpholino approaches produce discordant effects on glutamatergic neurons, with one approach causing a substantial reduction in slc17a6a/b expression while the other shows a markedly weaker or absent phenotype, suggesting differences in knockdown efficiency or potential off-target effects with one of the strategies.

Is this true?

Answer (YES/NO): NO